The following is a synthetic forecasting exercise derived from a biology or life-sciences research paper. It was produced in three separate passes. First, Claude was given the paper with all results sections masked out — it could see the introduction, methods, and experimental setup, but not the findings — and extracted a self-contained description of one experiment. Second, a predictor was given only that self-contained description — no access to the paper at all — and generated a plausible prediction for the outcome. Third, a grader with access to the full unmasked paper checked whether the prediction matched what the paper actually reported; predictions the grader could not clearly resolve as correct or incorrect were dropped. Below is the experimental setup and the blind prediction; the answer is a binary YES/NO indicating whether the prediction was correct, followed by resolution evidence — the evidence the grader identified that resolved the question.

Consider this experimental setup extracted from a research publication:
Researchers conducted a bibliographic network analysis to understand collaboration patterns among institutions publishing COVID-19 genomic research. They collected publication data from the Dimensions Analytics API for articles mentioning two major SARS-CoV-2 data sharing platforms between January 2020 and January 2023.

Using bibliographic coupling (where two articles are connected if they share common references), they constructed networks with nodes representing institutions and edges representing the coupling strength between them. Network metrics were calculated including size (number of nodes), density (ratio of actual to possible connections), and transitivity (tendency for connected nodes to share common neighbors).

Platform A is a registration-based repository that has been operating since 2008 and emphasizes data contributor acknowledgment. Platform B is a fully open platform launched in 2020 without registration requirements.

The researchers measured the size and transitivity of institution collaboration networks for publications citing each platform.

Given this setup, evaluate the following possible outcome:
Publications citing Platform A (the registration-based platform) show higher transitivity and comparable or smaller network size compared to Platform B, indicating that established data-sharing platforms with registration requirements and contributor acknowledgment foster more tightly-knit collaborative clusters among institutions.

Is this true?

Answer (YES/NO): NO